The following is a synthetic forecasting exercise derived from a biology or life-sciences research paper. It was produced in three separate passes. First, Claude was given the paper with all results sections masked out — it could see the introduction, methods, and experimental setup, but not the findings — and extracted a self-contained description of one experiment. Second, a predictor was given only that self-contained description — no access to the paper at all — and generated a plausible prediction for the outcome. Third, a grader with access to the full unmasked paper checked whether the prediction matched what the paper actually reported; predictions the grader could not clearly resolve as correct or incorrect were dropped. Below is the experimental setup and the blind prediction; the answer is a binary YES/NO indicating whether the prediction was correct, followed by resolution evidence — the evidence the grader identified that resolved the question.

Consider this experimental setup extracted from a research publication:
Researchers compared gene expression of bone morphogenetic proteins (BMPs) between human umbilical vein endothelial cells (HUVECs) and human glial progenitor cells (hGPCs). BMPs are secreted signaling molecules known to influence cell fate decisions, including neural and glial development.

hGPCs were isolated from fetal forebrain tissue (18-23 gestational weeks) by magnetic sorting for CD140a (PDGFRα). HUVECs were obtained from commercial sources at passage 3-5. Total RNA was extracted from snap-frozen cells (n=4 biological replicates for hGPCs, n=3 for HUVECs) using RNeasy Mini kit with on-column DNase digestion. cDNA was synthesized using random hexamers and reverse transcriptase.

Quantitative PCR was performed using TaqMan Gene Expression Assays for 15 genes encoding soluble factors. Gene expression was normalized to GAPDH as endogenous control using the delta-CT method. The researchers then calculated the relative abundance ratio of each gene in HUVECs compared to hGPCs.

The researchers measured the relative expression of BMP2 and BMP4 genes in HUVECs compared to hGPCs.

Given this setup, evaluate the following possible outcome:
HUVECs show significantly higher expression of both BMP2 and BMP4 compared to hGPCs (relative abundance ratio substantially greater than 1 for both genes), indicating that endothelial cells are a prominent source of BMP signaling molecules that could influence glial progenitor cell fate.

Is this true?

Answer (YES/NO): NO